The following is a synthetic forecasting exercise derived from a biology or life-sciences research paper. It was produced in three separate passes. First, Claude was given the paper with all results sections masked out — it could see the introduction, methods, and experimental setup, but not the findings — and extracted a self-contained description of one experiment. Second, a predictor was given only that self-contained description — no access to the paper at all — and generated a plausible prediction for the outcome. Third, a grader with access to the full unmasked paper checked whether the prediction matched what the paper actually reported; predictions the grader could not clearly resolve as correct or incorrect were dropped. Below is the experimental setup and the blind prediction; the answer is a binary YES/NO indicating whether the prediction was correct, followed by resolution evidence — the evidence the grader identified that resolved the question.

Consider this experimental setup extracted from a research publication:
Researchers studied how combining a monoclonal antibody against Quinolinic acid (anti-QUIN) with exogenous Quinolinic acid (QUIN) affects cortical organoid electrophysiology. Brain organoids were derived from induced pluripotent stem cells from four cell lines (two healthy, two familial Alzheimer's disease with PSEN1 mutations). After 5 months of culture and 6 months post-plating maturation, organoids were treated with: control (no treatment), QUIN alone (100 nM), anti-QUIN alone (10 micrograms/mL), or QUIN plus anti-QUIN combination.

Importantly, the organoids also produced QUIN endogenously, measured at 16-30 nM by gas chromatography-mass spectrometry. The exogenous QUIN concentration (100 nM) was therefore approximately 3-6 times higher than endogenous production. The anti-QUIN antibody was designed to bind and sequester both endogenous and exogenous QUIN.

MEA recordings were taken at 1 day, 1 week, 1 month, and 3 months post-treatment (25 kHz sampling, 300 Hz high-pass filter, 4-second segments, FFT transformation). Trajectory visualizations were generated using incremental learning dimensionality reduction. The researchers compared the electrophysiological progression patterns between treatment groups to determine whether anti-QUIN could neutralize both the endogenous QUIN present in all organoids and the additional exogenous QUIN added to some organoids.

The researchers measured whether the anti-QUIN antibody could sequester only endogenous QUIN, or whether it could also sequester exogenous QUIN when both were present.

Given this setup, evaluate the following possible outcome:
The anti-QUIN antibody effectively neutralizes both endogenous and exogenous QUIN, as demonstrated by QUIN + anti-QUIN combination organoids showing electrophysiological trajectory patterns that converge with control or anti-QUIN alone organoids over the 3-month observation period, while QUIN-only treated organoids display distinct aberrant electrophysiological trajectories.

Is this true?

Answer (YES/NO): NO